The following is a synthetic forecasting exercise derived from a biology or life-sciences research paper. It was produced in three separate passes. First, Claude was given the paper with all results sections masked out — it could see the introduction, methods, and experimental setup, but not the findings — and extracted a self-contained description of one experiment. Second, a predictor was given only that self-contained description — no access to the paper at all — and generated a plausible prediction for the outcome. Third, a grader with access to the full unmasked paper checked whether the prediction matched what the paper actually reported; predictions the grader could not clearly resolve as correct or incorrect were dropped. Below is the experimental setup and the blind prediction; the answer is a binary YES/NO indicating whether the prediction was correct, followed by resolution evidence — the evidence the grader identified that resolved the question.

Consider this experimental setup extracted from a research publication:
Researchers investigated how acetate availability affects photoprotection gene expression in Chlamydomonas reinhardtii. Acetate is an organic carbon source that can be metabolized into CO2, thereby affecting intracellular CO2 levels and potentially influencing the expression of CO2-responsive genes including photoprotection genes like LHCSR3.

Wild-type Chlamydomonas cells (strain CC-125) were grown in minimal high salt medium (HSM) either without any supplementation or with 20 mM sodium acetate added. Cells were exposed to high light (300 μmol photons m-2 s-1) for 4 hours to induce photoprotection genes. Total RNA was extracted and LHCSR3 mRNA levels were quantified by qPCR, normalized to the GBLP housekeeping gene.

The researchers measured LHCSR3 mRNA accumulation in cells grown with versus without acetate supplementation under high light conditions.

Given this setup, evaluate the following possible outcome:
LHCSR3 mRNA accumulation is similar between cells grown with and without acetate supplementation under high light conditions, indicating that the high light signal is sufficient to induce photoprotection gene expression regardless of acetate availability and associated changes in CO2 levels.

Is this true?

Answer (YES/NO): NO